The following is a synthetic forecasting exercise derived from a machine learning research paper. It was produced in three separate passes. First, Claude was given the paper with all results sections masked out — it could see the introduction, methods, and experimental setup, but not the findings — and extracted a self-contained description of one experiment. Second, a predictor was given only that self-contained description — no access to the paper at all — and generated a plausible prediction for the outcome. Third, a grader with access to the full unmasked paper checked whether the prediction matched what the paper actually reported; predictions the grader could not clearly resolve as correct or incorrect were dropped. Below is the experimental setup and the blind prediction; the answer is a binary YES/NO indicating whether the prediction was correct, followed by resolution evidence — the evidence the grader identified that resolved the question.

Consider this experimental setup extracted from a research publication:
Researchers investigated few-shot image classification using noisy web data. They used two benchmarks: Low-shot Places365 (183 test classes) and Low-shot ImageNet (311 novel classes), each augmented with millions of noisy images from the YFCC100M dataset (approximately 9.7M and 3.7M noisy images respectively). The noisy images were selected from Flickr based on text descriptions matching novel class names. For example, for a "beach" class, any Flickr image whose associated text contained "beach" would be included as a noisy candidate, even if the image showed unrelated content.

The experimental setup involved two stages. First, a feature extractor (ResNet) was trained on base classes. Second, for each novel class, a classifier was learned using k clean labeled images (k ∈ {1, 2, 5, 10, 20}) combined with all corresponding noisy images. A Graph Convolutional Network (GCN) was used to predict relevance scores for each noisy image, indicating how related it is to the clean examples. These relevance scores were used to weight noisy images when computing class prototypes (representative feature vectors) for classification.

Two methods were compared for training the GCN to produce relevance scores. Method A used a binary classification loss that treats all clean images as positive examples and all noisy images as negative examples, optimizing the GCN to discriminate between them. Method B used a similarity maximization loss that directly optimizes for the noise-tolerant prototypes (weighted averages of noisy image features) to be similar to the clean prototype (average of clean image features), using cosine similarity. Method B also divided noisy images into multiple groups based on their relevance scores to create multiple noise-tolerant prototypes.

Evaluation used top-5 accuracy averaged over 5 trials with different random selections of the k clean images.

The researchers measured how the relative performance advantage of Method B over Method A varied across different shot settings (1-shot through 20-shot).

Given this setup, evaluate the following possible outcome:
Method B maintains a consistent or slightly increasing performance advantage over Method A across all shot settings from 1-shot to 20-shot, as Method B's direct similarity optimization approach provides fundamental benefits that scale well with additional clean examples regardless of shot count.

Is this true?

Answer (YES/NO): NO